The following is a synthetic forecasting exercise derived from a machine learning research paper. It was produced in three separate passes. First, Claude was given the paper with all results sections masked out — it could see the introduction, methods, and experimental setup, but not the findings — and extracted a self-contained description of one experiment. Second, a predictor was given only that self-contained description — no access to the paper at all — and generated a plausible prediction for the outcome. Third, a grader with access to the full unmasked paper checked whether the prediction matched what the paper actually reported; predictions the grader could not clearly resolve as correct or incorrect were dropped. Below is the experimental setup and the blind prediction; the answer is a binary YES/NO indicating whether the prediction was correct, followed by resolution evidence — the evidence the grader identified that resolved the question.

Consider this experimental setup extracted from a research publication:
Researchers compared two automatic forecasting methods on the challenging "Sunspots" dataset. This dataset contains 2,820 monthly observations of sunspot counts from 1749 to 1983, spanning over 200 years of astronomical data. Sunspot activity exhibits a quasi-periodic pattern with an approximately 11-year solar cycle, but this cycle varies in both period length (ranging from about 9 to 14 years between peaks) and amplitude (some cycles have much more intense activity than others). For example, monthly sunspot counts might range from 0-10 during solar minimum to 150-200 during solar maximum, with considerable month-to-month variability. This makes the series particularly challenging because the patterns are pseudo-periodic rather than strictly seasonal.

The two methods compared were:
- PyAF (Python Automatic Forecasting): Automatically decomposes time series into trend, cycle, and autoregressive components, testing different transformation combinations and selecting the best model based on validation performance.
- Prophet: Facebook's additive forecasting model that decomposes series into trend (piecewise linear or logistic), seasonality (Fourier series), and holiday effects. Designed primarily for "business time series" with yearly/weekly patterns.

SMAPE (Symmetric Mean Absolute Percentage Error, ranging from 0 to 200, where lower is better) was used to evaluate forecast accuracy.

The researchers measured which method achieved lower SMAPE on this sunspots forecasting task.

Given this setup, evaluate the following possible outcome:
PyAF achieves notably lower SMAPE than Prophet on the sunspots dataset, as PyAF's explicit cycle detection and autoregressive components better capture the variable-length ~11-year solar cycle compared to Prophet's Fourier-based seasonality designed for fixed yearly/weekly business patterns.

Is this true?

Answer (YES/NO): NO